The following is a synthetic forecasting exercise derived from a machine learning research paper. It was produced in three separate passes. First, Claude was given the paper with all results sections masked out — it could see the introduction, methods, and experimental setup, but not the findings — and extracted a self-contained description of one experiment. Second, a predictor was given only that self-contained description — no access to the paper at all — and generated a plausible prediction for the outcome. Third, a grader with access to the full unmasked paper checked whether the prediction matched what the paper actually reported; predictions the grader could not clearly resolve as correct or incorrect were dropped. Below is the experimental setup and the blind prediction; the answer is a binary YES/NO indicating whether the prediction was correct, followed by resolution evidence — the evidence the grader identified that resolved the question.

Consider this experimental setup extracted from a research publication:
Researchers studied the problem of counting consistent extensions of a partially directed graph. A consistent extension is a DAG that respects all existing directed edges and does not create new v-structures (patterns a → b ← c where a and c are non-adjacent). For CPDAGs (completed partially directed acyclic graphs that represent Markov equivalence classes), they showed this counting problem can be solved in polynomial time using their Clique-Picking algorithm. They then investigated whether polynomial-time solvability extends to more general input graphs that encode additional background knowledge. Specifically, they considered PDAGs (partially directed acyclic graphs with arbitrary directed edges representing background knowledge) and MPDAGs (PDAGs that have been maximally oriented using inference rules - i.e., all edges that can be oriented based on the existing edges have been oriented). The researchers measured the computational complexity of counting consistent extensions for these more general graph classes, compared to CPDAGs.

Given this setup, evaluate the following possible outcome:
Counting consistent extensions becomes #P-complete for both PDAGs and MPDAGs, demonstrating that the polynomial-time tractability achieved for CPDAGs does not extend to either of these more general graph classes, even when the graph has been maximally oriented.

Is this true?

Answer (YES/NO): YES